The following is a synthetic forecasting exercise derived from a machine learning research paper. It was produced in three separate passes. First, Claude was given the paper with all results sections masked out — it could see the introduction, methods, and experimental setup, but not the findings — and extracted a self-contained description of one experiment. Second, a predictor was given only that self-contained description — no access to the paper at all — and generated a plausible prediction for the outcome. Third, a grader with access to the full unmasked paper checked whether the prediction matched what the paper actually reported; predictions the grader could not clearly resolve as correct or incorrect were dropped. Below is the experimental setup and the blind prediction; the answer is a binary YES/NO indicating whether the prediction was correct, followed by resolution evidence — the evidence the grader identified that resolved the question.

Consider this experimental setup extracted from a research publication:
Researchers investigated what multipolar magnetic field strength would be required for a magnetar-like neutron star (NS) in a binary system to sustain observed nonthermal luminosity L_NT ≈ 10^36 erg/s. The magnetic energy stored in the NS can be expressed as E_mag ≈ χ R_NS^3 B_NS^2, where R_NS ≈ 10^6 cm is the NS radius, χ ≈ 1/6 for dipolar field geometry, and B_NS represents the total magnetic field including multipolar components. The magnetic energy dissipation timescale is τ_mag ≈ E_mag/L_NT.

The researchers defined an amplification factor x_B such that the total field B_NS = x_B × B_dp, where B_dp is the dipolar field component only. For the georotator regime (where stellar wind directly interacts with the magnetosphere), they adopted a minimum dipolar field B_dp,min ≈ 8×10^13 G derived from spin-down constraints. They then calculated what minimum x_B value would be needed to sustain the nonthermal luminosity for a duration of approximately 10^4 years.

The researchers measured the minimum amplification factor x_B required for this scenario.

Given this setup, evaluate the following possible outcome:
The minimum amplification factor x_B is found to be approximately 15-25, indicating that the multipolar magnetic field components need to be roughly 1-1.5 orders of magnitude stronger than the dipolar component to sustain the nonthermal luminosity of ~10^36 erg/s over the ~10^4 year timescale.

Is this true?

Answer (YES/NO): YES